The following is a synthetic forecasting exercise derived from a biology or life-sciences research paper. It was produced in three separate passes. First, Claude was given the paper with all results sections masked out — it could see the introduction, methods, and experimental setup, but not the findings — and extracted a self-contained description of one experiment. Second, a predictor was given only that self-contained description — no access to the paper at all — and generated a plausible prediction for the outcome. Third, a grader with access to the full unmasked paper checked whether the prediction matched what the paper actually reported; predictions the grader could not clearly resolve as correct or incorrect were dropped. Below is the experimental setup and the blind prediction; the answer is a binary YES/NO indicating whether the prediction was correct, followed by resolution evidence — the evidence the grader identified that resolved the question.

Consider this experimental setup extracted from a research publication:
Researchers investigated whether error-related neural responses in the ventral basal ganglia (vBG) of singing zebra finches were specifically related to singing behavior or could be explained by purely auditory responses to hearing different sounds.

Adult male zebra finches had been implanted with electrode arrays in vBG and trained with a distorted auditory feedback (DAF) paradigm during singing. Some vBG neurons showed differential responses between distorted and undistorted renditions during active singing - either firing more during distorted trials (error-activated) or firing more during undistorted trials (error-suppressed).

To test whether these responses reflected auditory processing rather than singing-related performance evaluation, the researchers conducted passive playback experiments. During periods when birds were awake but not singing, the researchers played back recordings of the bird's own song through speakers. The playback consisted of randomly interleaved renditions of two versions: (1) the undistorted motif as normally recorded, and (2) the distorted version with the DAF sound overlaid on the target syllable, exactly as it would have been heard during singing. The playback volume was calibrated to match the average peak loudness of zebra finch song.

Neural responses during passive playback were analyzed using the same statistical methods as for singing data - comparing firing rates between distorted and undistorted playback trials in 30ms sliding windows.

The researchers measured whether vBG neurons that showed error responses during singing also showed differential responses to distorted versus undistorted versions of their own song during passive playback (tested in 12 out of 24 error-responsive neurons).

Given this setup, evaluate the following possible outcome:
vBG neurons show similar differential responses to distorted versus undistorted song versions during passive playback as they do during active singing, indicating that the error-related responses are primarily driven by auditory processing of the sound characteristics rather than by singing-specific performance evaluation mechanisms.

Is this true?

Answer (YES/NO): NO